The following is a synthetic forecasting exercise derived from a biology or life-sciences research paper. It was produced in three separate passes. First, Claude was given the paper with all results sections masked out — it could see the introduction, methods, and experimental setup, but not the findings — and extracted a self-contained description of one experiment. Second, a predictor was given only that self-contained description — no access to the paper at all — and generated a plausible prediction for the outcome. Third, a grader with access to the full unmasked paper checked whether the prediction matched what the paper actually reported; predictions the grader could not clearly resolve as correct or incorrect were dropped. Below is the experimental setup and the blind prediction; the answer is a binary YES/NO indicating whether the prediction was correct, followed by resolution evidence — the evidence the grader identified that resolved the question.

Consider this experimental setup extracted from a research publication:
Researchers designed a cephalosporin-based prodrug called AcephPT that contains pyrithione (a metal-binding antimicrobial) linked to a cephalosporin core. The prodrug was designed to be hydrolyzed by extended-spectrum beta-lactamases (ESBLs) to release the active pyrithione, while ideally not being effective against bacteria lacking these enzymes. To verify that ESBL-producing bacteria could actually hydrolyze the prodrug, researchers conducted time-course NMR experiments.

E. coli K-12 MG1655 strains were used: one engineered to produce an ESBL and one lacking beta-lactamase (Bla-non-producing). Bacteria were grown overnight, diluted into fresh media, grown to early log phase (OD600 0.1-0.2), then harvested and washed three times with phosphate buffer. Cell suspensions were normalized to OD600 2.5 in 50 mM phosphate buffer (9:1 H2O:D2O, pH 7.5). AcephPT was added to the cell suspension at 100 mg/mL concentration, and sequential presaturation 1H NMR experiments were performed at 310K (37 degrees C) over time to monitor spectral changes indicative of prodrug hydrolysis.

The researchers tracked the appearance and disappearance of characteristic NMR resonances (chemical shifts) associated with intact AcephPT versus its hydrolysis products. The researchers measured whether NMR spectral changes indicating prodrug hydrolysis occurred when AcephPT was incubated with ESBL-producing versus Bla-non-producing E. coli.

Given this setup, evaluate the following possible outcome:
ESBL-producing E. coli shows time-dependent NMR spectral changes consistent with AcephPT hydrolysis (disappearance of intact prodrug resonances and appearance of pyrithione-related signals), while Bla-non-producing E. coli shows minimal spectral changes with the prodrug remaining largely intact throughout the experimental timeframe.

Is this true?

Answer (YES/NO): YES